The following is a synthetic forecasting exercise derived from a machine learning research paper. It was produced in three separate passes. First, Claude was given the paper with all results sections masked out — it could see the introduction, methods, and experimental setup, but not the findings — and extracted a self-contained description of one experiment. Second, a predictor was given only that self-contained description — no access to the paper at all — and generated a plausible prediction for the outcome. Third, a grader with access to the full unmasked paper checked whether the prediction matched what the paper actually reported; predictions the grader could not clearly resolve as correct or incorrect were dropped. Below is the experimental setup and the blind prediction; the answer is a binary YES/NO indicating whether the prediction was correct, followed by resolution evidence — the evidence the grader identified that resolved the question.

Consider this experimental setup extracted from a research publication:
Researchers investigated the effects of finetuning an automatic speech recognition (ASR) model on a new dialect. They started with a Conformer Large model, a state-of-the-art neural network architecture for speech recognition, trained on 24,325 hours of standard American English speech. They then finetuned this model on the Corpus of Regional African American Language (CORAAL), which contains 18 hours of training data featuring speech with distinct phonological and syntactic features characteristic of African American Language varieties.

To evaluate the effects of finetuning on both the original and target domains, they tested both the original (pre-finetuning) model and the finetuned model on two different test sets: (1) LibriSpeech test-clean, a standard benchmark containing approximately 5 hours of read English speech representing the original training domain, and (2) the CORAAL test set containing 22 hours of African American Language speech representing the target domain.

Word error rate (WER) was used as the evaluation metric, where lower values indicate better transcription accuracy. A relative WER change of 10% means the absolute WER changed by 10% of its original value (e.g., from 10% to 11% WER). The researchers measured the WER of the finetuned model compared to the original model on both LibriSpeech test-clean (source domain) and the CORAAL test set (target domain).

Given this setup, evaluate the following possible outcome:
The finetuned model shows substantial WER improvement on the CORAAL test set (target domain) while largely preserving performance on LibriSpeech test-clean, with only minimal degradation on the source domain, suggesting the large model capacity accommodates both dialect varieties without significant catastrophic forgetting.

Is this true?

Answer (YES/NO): NO